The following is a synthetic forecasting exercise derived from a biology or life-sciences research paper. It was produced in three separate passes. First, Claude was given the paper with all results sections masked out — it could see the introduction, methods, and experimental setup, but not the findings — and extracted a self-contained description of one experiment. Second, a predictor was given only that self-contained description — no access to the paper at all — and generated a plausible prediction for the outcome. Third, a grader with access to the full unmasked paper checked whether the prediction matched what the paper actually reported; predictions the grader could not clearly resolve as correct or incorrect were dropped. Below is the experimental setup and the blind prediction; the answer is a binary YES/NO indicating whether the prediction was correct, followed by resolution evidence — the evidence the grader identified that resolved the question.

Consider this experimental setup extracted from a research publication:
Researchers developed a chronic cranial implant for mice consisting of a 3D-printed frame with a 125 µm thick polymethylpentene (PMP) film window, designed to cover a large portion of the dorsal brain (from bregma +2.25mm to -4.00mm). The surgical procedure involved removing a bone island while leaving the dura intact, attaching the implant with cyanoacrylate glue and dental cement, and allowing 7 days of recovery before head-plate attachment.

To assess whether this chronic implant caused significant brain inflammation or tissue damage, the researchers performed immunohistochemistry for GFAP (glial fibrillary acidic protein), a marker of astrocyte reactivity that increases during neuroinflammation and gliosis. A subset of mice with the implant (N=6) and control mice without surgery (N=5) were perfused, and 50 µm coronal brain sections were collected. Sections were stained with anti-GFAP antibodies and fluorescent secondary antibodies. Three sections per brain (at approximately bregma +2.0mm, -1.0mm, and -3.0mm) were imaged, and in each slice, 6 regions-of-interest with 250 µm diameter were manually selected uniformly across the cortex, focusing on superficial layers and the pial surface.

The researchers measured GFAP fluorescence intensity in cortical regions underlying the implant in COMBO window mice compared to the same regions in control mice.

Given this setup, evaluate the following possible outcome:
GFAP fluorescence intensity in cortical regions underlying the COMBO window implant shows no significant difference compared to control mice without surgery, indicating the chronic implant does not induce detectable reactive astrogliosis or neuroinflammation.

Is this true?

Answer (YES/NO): YES